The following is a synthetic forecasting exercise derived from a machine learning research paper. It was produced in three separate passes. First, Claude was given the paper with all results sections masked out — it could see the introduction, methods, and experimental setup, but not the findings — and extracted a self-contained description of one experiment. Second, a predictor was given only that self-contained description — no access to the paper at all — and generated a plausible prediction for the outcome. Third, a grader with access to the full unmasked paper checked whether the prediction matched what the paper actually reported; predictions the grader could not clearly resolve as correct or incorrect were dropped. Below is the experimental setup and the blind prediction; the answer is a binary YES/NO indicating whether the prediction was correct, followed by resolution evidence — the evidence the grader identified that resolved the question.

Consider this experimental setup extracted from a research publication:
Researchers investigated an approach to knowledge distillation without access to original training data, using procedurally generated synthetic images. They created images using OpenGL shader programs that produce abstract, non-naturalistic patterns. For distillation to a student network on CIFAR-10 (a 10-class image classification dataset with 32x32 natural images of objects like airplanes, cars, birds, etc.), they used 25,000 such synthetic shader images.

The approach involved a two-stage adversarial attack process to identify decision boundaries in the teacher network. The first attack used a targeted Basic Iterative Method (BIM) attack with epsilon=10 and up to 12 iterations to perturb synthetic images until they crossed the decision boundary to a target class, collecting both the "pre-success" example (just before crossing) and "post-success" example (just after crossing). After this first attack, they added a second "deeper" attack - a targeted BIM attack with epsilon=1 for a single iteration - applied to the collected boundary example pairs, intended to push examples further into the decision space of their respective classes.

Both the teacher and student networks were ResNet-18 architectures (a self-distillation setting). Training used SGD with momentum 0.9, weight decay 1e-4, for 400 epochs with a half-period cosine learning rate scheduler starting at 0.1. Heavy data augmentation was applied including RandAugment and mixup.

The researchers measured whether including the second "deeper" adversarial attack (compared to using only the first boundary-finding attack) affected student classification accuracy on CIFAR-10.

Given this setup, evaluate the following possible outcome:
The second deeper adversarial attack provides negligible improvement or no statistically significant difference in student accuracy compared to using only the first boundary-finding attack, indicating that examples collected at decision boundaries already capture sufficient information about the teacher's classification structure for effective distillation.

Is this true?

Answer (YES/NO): NO